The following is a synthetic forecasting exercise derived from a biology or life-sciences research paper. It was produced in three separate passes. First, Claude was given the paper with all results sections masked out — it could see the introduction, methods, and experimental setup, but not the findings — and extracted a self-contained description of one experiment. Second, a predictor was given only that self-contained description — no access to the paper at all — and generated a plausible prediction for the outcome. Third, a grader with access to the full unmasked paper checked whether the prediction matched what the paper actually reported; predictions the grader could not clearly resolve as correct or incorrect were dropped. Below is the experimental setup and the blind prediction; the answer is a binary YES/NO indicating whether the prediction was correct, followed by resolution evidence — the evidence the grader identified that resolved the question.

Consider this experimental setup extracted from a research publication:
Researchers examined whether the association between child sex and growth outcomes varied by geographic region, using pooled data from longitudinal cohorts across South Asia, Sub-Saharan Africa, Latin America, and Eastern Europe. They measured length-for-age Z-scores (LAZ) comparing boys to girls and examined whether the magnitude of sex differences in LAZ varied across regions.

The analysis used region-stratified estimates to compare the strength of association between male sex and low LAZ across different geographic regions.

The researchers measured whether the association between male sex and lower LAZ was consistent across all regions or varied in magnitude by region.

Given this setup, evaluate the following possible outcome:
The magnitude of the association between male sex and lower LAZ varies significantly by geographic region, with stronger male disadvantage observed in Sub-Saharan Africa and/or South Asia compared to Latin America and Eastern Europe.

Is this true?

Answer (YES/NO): NO